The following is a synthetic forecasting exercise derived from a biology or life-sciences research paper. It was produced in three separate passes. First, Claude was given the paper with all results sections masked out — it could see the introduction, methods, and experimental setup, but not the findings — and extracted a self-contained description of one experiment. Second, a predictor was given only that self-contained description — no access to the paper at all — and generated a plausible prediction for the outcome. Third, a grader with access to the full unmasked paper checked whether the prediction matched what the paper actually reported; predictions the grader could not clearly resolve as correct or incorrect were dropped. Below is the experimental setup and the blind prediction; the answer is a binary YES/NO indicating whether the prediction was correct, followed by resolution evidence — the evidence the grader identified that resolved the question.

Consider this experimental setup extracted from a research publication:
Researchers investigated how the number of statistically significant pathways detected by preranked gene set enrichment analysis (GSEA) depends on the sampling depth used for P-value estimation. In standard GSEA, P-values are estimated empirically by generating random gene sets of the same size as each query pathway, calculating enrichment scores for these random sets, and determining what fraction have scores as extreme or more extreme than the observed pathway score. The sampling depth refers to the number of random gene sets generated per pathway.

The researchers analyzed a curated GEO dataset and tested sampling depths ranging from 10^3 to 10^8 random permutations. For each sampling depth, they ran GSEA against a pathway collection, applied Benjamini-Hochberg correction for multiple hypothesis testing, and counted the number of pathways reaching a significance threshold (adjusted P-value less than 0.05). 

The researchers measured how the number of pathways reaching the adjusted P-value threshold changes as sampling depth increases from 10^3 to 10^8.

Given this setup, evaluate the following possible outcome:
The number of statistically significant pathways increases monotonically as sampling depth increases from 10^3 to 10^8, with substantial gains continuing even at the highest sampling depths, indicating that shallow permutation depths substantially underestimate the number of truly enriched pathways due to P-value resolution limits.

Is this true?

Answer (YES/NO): NO